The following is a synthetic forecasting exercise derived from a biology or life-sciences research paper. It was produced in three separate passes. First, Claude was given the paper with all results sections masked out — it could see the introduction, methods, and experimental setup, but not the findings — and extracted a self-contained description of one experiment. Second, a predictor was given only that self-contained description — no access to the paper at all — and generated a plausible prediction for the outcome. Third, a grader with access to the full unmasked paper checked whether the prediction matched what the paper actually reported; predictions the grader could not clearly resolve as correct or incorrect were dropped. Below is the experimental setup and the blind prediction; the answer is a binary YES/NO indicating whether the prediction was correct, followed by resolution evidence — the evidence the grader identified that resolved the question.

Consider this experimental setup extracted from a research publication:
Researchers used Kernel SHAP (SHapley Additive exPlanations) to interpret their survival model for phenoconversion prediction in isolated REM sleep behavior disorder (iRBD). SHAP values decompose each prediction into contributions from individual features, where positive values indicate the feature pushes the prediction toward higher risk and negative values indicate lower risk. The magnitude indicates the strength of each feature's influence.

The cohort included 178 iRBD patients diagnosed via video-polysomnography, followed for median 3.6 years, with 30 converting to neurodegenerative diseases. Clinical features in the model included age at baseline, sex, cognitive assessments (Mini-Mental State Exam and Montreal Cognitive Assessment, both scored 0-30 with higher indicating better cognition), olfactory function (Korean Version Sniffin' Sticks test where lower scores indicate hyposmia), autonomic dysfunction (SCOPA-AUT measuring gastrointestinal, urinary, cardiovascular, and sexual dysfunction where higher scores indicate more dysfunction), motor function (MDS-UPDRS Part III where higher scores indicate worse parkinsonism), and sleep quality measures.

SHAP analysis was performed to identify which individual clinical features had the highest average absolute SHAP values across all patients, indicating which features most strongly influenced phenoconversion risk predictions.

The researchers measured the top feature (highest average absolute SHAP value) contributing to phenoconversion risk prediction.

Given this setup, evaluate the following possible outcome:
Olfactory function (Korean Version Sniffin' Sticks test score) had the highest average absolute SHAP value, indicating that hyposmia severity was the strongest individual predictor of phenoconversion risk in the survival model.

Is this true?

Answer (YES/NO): NO